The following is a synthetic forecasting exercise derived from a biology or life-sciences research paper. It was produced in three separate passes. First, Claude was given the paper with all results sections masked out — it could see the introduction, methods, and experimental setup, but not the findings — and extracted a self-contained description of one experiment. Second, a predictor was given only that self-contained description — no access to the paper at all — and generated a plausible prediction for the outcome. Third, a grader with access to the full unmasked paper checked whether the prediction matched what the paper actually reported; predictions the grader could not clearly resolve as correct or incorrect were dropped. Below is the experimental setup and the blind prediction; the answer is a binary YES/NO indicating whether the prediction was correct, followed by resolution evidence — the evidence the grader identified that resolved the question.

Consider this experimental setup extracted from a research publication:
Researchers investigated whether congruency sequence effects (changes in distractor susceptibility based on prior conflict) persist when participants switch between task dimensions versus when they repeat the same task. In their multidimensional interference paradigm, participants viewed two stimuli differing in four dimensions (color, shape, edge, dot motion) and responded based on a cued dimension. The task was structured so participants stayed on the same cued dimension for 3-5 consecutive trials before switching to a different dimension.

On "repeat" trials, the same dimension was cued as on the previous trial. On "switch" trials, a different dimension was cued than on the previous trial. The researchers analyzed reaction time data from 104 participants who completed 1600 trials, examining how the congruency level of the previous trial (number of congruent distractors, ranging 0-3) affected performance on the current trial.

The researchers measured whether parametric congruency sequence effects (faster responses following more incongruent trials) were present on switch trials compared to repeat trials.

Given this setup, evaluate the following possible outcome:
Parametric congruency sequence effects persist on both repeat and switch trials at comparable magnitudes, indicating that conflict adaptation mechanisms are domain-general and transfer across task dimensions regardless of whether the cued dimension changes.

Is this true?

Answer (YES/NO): NO